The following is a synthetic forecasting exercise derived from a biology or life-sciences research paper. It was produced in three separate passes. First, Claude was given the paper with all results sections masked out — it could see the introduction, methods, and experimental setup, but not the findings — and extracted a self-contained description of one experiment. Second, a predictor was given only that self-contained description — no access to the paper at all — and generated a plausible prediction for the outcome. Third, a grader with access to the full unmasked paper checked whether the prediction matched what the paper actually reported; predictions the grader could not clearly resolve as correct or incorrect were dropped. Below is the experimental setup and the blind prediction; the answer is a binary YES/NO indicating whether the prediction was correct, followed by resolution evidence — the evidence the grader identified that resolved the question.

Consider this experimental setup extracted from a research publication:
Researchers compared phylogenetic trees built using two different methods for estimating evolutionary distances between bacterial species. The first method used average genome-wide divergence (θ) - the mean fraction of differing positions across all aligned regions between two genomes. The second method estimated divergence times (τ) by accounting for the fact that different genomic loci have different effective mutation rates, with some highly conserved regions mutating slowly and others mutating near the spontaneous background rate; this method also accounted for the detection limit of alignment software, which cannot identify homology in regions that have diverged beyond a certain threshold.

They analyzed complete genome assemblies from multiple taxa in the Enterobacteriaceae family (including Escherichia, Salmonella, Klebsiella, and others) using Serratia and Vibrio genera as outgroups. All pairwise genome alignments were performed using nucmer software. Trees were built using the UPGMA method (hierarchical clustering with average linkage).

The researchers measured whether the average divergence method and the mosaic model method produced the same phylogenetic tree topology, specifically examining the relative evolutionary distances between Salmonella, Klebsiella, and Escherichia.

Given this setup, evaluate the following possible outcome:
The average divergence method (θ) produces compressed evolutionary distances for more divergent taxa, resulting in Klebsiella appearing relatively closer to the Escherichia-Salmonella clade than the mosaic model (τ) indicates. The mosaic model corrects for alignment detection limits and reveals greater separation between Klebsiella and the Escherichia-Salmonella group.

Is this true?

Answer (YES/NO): NO